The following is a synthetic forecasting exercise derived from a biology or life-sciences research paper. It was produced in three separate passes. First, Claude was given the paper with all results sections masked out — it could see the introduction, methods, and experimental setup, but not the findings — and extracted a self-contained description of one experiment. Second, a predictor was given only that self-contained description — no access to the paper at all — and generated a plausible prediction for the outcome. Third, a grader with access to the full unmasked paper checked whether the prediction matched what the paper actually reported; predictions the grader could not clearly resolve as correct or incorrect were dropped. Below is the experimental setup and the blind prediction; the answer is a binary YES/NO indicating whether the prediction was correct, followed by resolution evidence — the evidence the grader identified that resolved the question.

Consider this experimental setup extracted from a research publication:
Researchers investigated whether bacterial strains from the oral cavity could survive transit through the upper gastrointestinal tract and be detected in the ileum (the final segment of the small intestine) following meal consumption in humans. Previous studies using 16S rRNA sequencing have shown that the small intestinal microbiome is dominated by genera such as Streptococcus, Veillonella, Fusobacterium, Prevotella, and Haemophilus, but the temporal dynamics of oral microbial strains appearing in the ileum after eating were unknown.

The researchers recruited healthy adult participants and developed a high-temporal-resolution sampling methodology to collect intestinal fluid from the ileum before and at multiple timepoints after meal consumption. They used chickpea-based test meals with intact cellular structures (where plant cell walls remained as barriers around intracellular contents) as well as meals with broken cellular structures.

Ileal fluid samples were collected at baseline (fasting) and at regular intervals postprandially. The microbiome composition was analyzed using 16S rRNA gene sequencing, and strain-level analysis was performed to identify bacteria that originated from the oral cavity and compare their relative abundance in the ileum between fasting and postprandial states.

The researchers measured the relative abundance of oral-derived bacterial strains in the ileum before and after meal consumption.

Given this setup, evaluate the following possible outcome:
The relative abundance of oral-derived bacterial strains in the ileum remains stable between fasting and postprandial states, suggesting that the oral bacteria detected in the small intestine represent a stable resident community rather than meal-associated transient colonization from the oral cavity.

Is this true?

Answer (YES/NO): NO